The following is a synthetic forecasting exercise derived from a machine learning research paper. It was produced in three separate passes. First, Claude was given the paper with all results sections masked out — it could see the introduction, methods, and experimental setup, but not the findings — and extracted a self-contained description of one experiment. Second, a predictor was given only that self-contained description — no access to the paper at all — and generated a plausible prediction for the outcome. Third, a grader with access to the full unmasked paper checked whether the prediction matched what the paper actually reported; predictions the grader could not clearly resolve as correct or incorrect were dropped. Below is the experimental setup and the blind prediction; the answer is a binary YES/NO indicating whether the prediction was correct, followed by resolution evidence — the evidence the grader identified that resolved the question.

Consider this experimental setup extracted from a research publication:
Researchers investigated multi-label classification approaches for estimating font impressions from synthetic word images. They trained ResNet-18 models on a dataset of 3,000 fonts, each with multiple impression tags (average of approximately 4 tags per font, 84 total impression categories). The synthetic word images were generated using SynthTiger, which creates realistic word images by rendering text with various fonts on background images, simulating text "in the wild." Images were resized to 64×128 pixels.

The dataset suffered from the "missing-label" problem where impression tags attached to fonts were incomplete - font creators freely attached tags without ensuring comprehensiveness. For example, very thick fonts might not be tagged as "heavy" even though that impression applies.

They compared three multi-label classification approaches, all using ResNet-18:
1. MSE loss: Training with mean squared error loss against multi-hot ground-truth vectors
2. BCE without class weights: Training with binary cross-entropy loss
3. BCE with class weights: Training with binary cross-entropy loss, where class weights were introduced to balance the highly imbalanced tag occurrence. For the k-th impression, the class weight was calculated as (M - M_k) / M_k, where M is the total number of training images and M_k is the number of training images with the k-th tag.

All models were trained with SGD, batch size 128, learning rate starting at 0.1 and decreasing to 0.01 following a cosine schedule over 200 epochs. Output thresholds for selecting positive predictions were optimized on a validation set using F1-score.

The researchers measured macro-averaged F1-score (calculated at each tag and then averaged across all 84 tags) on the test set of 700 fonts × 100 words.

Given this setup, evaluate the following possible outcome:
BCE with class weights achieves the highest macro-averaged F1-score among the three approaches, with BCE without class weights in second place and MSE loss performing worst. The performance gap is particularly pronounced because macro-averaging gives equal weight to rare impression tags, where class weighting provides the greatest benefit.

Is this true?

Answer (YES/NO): NO